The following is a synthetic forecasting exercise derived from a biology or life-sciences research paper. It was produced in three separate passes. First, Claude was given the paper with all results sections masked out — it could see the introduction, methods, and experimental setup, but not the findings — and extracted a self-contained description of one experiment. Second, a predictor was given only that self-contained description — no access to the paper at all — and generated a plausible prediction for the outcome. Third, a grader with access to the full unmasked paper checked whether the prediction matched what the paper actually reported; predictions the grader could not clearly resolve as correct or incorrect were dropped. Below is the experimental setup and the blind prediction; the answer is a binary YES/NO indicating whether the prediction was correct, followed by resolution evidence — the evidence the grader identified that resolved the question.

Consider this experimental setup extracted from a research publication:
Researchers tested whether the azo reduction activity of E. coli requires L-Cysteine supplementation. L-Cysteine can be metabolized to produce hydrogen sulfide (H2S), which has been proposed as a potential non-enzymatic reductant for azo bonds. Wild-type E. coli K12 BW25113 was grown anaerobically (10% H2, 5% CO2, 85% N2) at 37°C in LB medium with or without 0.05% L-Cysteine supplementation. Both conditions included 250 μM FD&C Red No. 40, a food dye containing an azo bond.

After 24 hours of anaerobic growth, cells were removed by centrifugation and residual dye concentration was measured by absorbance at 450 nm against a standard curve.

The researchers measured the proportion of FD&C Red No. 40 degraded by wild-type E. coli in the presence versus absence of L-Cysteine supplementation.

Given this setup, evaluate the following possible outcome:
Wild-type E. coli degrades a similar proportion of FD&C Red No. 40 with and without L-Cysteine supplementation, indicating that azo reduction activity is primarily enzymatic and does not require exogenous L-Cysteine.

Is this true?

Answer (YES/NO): NO